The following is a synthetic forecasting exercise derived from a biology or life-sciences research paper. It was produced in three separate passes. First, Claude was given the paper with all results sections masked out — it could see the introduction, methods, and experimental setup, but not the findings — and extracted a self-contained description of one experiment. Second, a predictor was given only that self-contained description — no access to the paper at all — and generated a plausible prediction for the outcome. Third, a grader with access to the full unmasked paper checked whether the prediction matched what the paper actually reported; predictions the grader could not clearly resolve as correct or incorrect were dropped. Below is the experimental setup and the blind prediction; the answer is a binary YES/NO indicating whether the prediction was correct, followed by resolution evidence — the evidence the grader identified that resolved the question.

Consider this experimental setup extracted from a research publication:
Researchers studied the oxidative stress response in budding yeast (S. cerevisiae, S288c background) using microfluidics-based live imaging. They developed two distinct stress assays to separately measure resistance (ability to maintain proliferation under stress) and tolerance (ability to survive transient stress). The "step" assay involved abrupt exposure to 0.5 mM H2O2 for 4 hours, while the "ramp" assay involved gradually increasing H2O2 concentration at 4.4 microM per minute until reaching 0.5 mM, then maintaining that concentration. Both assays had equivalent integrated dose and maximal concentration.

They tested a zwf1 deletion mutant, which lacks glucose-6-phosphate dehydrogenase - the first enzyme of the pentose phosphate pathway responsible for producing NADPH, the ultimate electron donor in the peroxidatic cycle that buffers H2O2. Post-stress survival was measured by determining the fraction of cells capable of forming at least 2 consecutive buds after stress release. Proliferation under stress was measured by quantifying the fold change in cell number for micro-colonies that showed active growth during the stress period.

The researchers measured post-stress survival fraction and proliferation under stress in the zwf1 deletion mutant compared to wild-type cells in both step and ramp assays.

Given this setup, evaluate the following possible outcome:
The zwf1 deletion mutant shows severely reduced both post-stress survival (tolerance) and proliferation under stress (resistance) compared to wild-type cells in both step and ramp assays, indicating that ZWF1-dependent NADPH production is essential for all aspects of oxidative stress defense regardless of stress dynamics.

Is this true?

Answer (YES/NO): NO